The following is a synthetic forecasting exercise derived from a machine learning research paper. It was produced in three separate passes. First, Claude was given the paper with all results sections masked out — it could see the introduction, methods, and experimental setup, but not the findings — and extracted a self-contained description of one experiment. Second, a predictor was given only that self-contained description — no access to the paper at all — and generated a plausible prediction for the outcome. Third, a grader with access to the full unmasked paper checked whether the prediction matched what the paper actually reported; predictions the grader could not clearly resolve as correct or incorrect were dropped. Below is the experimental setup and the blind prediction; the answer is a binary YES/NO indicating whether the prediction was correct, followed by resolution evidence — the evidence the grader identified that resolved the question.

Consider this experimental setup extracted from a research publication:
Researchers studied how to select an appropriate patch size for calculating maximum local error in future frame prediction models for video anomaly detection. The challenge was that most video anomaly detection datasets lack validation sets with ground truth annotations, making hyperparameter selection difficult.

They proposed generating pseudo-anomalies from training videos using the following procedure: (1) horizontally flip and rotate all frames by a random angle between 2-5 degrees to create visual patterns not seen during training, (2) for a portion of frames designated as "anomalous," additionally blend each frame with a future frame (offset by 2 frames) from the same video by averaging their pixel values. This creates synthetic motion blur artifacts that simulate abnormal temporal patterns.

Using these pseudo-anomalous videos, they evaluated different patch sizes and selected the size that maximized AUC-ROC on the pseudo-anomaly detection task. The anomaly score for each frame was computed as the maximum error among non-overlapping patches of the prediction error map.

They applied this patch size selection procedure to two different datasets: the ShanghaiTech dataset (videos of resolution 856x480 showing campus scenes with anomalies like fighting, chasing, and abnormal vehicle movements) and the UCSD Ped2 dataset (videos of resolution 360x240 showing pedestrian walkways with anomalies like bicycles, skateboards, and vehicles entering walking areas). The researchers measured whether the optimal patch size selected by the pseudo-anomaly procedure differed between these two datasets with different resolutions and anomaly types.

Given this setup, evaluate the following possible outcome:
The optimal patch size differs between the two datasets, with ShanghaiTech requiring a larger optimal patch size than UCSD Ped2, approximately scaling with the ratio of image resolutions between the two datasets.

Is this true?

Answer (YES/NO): NO